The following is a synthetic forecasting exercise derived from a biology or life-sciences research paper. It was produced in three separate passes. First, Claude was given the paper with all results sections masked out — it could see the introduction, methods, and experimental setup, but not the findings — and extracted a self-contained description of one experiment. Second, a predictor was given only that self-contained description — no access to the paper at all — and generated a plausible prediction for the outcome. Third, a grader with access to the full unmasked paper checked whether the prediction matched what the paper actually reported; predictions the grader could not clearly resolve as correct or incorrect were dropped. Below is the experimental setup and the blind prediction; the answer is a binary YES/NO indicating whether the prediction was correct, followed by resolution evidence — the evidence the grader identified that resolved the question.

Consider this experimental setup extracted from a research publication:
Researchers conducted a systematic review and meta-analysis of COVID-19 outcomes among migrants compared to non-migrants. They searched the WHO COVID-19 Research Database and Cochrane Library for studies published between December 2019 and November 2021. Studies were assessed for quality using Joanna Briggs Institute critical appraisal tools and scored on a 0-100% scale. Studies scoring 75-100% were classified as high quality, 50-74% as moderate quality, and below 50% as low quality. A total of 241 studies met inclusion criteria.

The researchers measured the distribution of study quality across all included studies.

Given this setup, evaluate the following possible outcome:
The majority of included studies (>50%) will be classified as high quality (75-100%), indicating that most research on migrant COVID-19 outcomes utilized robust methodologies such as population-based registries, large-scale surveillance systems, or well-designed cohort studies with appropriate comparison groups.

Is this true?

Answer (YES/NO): NO